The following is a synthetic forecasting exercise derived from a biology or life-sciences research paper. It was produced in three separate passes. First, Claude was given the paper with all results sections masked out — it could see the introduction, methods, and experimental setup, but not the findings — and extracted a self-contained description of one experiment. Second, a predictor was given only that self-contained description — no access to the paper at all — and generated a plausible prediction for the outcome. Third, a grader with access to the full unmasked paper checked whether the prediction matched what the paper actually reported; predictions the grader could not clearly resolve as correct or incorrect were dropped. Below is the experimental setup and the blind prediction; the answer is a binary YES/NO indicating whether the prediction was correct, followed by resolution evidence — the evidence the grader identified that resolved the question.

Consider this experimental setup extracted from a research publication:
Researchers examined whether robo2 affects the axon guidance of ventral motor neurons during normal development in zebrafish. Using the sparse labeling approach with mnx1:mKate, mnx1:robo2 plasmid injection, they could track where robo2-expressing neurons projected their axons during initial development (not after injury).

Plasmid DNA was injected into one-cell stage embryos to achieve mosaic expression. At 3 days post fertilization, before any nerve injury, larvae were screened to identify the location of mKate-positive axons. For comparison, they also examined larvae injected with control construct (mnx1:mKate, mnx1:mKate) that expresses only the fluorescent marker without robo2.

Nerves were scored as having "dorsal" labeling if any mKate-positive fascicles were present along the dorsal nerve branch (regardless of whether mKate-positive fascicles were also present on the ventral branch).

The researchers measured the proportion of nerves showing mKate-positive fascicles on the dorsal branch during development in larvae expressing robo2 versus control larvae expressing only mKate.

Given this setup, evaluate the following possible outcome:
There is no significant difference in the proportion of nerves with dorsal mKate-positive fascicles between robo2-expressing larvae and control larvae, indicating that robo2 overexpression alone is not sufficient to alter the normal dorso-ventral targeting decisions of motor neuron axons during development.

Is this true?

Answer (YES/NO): YES